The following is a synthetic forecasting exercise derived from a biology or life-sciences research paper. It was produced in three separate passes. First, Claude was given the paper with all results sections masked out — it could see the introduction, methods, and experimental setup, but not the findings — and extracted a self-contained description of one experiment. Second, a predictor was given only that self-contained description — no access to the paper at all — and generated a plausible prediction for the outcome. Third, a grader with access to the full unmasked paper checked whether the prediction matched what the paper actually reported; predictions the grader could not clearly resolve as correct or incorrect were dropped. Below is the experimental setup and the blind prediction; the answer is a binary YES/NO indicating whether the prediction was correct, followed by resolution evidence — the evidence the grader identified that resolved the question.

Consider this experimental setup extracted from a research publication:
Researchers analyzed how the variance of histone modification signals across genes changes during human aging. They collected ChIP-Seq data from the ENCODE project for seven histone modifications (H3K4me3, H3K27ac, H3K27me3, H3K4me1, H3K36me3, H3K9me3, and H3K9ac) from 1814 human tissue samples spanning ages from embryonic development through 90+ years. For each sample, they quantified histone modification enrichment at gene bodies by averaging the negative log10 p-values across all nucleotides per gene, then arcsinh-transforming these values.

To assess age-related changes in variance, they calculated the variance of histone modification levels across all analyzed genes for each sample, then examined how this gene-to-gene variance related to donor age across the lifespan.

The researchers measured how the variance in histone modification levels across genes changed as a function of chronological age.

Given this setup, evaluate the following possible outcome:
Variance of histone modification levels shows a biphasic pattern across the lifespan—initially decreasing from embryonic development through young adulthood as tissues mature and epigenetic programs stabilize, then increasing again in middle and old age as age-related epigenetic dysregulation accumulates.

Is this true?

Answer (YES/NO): NO